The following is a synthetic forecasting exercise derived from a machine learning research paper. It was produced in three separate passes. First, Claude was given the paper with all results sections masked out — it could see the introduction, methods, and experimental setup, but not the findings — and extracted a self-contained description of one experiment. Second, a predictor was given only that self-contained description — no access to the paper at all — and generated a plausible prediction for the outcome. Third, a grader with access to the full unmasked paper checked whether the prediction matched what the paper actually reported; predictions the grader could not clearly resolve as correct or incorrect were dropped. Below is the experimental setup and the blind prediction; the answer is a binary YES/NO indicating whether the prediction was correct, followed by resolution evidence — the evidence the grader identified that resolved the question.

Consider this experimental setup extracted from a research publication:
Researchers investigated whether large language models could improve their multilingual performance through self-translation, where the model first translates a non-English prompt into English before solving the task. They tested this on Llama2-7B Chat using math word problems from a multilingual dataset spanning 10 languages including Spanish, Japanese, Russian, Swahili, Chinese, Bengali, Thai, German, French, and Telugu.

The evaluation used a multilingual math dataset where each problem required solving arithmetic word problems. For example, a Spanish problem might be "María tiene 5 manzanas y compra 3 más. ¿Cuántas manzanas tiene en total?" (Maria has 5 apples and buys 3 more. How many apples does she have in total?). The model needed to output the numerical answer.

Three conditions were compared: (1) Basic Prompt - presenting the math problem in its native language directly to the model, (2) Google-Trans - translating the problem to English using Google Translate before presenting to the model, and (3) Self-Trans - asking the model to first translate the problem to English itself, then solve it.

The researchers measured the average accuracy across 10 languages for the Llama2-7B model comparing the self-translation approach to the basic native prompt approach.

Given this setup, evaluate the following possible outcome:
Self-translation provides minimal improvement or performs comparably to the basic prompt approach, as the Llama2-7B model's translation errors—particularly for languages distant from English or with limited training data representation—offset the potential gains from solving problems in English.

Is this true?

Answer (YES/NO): YES